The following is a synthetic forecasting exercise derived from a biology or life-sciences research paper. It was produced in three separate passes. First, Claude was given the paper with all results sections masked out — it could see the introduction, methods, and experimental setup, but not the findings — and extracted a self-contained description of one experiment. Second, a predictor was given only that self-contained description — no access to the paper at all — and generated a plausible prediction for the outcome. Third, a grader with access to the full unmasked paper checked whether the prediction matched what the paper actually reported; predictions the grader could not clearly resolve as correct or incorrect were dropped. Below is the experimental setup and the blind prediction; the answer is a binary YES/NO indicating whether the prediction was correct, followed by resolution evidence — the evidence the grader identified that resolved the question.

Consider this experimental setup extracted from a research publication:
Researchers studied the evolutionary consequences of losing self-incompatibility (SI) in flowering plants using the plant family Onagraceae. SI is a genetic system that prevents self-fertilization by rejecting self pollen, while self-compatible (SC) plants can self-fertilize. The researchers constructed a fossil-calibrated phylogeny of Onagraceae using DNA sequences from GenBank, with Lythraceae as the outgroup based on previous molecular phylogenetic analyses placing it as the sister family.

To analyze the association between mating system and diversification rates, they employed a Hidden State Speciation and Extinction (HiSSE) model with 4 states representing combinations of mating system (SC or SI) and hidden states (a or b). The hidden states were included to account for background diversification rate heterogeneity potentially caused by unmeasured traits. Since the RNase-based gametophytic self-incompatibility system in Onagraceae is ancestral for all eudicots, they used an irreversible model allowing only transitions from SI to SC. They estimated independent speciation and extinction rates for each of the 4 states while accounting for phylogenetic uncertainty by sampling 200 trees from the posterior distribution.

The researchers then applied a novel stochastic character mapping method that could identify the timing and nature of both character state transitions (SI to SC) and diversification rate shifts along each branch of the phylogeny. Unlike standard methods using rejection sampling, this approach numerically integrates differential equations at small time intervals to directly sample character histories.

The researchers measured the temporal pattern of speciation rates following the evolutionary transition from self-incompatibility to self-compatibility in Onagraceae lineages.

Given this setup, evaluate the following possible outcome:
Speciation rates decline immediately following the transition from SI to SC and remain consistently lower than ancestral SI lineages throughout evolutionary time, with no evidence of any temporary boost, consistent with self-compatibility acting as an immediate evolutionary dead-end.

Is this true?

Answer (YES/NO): NO